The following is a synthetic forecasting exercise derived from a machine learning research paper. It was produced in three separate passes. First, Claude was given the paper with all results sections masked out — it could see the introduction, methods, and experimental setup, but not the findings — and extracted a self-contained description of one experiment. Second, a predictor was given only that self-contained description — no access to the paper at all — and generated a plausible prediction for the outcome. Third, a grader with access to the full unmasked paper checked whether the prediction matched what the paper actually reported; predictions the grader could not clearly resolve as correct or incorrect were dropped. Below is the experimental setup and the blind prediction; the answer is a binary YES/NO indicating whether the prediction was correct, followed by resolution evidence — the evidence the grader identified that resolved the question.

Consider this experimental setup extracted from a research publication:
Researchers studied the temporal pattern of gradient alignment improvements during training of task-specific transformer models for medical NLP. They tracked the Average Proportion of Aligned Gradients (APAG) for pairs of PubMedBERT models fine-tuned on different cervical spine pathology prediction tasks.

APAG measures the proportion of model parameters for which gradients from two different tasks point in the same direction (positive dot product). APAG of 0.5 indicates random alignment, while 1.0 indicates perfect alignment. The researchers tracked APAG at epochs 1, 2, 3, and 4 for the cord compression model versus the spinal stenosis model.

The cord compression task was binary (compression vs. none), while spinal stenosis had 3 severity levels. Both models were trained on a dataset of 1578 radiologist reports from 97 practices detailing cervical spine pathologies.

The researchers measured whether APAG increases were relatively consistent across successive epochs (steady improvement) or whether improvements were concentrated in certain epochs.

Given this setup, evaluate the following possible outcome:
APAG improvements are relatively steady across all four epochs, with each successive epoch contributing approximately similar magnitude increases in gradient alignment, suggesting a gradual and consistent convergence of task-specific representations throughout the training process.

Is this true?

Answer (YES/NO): NO